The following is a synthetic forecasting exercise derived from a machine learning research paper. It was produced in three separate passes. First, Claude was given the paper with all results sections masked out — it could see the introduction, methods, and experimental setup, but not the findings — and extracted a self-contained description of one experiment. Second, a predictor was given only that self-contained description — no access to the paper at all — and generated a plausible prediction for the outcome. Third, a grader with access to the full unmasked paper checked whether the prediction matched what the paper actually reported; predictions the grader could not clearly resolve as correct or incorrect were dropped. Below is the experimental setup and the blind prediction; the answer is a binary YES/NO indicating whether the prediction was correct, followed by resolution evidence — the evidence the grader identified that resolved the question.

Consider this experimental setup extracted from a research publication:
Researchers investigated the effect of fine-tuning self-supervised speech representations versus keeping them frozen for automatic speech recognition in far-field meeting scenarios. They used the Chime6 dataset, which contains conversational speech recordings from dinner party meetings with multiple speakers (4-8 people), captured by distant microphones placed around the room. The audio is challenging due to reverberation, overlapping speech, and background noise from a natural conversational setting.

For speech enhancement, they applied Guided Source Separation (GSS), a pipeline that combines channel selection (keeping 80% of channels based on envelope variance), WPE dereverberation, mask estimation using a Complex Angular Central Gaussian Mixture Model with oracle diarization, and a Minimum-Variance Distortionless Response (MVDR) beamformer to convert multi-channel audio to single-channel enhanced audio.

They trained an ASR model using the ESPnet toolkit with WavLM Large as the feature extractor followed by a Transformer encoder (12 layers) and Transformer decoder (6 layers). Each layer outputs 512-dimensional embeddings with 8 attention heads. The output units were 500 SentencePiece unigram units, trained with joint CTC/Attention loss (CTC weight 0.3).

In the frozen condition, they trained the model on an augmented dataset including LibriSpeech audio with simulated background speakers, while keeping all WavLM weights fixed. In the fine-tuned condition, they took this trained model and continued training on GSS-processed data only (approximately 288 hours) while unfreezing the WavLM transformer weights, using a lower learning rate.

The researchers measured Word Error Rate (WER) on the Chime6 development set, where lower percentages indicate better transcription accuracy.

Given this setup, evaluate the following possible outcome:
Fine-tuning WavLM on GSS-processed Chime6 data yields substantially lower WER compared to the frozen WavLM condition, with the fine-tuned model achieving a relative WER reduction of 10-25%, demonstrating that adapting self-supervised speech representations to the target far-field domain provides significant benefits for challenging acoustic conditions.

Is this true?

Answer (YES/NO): YES